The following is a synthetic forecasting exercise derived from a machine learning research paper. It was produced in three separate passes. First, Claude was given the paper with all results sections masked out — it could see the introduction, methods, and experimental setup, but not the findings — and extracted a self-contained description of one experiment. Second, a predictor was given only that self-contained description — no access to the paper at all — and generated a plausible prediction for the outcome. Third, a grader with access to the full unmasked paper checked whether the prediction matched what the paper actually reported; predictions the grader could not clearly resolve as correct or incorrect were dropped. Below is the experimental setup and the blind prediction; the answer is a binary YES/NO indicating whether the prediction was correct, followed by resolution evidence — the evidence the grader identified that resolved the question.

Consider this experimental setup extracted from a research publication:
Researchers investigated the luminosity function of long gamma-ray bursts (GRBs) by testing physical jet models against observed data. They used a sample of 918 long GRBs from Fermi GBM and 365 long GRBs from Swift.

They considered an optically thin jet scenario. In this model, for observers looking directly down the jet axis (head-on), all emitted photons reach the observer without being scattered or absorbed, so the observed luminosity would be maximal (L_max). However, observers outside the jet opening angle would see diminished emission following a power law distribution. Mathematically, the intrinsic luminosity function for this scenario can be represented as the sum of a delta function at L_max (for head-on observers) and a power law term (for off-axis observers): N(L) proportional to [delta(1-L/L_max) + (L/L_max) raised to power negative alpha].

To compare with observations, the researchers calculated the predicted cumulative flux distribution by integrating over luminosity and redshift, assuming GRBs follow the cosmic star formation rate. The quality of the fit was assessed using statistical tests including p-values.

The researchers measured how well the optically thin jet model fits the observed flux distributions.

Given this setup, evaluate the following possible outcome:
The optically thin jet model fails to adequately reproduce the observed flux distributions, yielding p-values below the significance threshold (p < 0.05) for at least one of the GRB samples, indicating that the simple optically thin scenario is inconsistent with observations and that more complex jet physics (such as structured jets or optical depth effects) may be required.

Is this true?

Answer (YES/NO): YES